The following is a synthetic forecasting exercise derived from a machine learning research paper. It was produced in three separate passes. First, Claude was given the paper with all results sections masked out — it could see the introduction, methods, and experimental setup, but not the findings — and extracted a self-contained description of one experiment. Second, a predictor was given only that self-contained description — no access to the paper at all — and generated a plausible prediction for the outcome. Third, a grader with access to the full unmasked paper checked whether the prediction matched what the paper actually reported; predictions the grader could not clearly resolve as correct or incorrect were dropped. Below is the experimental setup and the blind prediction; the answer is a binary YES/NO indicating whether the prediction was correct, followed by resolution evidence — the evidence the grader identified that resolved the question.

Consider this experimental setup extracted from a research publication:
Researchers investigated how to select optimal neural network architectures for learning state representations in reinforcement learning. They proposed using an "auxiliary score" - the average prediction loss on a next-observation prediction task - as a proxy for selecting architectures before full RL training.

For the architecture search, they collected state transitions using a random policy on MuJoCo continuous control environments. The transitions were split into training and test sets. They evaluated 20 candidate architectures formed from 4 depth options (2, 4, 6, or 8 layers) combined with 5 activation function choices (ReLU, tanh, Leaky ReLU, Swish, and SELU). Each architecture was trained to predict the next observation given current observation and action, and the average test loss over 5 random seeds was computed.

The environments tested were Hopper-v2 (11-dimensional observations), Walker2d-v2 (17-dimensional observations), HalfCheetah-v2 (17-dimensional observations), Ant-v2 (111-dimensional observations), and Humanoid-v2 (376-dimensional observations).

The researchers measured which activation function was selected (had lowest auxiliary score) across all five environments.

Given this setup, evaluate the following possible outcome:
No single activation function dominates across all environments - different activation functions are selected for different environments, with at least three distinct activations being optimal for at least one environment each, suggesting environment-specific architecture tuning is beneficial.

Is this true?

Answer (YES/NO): NO